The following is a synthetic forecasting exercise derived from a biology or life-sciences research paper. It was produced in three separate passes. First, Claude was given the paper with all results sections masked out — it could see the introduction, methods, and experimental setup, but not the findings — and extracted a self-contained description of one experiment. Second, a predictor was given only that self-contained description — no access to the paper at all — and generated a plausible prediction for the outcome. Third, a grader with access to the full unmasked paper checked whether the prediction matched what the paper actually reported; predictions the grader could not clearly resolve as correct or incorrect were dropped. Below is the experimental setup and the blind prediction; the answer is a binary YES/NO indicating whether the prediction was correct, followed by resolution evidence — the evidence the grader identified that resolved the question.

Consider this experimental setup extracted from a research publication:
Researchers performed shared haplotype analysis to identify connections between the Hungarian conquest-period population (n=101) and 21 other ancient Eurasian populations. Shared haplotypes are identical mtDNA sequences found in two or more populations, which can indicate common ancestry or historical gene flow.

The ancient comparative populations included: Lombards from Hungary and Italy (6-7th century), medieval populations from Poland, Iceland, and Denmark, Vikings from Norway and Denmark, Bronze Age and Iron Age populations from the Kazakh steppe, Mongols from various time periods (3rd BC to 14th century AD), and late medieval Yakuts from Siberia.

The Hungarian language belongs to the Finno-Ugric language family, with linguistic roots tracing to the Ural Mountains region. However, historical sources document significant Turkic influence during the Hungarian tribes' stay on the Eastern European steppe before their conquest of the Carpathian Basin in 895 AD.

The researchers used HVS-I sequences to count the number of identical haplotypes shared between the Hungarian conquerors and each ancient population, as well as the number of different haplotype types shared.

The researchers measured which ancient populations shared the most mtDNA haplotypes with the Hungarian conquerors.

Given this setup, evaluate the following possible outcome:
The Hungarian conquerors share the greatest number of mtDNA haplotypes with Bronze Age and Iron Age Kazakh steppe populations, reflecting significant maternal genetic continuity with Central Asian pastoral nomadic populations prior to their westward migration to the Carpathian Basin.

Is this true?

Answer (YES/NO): NO